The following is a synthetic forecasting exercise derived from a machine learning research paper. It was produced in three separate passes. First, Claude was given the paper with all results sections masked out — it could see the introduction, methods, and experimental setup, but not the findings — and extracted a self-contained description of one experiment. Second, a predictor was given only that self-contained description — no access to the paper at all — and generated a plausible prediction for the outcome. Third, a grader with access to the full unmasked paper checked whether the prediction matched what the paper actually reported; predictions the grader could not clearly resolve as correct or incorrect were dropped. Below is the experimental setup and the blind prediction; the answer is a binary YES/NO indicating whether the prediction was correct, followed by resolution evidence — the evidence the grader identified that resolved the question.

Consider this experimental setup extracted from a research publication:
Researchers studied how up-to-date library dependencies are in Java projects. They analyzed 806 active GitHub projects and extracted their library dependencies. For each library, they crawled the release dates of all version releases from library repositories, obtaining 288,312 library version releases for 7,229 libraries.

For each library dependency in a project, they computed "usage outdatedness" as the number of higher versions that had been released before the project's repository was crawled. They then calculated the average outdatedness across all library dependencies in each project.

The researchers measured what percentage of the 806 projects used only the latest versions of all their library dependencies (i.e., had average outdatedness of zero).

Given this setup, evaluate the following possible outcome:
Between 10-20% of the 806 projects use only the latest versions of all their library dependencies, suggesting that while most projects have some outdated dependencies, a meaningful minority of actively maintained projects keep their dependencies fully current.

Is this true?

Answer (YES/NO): NO